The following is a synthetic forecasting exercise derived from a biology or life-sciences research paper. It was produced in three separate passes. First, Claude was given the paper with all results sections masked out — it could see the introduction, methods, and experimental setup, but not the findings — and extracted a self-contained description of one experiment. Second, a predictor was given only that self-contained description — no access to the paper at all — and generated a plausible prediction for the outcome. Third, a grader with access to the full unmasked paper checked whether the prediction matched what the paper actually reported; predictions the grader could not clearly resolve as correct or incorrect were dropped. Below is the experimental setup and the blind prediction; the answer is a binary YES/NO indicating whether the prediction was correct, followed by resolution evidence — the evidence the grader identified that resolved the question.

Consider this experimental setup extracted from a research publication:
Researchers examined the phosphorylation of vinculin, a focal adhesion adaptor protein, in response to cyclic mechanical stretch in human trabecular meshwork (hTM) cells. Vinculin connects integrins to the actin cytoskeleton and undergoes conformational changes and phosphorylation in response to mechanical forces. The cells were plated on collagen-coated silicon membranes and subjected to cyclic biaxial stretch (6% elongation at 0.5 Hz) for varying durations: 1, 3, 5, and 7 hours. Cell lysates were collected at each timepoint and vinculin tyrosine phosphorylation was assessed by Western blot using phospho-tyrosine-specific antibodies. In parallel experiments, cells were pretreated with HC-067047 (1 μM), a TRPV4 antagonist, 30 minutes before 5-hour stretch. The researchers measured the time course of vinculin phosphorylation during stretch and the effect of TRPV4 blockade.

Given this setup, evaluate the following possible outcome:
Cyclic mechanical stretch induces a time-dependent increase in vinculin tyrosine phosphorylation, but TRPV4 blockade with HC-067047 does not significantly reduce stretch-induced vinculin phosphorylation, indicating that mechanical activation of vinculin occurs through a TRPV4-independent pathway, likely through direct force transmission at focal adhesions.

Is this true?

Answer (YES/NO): NO